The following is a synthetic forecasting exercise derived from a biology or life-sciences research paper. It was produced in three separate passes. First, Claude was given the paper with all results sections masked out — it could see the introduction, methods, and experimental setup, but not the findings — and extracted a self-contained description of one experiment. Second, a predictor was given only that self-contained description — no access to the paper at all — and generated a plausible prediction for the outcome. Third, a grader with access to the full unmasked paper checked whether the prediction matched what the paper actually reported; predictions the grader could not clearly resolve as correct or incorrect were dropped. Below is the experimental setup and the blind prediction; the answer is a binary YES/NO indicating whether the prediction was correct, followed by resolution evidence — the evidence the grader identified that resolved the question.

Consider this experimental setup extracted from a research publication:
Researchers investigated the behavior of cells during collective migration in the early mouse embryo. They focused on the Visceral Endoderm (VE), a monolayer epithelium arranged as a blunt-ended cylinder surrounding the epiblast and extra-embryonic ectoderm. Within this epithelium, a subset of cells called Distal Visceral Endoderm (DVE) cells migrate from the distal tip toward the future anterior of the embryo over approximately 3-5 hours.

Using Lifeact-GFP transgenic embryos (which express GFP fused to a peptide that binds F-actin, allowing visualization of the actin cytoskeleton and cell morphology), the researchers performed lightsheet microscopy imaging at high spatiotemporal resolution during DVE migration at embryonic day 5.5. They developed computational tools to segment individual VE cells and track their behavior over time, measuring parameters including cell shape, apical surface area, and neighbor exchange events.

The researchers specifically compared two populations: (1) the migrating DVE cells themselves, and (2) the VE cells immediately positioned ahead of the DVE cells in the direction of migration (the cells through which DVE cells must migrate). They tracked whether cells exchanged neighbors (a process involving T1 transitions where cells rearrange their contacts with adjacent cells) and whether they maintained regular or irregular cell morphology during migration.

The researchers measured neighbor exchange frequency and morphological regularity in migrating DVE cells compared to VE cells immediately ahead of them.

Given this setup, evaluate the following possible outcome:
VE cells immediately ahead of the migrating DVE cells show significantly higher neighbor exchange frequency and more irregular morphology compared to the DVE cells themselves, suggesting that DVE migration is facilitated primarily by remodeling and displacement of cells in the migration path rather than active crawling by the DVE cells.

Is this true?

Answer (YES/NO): NO